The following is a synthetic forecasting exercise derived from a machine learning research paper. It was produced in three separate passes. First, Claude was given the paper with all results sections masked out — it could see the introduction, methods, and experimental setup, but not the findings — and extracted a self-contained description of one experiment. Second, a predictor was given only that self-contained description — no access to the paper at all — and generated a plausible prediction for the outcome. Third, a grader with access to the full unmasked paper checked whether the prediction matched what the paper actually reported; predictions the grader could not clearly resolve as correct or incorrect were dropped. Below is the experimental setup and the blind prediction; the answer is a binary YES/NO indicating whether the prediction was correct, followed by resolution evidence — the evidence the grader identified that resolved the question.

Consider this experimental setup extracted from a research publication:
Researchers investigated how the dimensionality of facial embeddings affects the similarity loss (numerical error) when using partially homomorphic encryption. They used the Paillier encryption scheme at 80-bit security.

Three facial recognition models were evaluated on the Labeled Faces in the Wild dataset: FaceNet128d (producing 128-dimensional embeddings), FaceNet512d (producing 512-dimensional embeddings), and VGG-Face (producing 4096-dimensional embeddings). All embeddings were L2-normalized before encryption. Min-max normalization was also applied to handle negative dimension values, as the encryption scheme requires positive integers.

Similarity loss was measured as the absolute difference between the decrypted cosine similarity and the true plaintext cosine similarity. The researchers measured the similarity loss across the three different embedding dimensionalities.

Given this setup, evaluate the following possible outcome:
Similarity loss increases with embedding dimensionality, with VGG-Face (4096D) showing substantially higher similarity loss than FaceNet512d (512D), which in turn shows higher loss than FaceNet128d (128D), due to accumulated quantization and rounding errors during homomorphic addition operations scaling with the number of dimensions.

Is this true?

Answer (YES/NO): NO